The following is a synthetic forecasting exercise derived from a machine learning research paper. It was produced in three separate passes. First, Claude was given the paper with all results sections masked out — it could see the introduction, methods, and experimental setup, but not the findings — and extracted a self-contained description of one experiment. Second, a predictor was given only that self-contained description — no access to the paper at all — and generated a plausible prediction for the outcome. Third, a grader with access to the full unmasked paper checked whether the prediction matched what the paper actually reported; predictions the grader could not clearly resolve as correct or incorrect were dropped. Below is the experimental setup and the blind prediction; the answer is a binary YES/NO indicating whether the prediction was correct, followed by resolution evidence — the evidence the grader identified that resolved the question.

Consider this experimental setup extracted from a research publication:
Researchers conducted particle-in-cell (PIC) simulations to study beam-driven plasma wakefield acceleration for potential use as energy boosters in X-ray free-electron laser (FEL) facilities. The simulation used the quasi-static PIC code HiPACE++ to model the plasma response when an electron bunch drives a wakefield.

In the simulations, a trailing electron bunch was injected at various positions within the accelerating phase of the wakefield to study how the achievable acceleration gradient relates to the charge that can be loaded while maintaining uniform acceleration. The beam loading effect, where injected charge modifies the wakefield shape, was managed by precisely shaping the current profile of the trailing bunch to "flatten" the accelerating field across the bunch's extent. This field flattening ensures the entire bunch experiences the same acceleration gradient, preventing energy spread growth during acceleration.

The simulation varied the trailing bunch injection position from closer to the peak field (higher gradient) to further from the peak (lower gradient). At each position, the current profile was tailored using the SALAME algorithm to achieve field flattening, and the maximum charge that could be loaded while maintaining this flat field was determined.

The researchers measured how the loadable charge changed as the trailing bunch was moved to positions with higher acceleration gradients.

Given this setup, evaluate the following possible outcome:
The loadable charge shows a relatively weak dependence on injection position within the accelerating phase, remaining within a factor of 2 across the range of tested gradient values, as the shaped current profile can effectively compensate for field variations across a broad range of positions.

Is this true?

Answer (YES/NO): NO